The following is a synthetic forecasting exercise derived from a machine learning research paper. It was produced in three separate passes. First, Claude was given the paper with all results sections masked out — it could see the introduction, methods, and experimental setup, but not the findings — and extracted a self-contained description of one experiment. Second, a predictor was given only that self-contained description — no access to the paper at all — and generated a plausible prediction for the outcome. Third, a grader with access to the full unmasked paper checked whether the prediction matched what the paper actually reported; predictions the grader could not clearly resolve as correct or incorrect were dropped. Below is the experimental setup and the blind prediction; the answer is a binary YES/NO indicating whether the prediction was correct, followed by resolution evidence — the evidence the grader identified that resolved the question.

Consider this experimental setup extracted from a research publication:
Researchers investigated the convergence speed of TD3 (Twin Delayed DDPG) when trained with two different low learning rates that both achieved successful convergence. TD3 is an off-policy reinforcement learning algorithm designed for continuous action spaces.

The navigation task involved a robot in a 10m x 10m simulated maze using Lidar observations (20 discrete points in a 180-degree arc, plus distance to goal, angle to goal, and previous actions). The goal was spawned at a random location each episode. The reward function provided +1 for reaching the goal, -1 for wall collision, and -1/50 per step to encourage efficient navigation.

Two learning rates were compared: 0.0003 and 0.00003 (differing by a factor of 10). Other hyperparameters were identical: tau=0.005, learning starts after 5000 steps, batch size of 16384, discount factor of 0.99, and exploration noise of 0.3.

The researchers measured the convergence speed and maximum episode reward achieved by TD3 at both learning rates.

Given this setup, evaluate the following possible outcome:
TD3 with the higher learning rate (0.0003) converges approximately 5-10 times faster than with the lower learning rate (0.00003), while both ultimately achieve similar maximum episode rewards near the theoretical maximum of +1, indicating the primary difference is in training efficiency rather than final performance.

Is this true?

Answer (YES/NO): NO